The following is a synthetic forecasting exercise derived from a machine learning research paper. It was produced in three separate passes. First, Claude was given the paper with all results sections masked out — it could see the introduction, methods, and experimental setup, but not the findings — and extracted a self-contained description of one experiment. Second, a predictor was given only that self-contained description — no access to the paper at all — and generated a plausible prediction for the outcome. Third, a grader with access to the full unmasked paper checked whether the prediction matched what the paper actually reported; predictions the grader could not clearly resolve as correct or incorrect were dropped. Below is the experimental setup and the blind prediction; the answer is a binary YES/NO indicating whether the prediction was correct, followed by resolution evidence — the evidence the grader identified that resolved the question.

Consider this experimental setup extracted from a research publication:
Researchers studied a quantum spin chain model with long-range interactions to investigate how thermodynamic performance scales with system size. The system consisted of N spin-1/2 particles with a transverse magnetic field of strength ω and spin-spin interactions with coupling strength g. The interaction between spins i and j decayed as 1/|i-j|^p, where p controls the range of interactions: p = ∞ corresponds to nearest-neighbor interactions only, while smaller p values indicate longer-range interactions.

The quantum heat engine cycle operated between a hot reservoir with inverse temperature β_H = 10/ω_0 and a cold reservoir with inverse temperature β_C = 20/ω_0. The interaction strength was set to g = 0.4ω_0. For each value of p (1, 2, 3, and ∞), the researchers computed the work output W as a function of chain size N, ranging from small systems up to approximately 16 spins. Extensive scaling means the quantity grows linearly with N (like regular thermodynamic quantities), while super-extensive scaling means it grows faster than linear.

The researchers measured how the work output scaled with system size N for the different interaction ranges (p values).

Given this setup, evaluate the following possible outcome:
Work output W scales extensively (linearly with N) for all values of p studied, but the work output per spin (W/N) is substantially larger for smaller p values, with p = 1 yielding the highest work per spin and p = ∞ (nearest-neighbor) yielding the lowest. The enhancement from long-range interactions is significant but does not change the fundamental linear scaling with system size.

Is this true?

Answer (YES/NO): NO